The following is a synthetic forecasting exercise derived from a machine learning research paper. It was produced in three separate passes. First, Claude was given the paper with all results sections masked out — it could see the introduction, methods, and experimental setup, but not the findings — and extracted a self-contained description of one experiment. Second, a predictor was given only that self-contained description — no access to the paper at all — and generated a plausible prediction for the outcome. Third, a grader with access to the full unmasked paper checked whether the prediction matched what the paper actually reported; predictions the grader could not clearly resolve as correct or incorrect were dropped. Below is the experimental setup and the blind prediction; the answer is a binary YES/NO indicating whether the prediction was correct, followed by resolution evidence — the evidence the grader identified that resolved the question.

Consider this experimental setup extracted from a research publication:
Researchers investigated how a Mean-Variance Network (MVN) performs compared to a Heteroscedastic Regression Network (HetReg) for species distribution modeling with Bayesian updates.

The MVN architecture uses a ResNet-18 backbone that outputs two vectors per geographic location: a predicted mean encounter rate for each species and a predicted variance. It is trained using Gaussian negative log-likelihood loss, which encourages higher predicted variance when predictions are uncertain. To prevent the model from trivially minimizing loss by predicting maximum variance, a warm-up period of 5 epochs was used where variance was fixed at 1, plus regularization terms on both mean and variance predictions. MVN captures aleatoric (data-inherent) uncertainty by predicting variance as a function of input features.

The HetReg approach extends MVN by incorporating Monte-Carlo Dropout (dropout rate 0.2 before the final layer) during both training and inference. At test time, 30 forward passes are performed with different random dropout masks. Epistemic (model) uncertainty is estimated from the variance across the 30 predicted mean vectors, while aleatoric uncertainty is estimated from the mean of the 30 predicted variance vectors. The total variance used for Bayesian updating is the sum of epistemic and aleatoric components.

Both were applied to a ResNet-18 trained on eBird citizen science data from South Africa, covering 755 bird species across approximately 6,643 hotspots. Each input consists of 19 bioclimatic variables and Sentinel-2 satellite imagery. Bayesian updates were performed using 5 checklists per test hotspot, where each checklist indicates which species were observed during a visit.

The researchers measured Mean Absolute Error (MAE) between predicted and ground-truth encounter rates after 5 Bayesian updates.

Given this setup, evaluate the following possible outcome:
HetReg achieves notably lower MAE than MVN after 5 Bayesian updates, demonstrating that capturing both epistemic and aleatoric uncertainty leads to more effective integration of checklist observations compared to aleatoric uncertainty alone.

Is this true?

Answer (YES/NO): NO